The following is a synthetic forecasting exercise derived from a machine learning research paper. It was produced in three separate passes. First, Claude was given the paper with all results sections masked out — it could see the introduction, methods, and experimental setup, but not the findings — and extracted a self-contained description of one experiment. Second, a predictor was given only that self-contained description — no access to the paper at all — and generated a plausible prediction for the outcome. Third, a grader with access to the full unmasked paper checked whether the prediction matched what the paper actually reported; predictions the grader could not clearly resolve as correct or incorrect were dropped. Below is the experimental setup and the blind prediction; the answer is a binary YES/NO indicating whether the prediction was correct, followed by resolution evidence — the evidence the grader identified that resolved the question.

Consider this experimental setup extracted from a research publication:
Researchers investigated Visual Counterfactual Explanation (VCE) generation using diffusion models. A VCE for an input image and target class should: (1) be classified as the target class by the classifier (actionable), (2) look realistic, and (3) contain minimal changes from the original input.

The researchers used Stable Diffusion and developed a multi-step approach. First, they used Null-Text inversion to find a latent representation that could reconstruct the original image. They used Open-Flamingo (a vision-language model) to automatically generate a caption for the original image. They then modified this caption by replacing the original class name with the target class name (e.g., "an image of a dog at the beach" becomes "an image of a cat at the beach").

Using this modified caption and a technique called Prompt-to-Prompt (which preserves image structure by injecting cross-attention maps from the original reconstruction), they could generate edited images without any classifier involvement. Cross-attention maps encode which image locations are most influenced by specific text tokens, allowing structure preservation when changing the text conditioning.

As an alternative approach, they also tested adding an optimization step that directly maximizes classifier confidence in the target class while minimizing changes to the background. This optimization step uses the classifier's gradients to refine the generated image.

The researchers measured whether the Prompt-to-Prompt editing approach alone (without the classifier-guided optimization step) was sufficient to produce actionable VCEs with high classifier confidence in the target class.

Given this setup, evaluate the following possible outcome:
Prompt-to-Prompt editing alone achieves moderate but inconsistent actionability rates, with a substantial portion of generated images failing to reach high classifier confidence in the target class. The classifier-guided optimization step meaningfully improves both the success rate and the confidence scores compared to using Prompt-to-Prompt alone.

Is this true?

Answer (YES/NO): YES